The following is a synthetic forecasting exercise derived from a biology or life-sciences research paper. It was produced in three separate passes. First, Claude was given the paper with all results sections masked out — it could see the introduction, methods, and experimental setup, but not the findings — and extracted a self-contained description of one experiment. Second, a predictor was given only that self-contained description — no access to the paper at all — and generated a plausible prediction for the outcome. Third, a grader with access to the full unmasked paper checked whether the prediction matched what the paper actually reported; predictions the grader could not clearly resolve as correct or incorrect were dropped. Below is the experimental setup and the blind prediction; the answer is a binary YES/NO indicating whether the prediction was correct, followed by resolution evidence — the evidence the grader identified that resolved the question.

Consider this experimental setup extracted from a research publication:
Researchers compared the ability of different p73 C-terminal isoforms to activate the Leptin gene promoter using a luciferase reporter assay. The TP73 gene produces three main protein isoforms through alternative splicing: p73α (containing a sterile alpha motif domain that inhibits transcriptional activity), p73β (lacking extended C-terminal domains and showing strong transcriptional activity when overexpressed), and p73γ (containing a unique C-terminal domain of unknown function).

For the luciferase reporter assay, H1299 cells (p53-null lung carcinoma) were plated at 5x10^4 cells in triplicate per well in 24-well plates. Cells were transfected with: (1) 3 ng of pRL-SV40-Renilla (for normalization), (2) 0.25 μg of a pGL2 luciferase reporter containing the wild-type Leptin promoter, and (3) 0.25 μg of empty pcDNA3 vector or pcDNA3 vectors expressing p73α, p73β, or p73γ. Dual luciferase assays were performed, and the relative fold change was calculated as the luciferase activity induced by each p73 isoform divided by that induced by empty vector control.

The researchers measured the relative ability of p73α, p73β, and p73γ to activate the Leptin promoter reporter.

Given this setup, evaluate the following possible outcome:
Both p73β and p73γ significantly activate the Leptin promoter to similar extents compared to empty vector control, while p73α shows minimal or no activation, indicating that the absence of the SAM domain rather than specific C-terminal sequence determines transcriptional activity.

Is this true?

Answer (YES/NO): NO